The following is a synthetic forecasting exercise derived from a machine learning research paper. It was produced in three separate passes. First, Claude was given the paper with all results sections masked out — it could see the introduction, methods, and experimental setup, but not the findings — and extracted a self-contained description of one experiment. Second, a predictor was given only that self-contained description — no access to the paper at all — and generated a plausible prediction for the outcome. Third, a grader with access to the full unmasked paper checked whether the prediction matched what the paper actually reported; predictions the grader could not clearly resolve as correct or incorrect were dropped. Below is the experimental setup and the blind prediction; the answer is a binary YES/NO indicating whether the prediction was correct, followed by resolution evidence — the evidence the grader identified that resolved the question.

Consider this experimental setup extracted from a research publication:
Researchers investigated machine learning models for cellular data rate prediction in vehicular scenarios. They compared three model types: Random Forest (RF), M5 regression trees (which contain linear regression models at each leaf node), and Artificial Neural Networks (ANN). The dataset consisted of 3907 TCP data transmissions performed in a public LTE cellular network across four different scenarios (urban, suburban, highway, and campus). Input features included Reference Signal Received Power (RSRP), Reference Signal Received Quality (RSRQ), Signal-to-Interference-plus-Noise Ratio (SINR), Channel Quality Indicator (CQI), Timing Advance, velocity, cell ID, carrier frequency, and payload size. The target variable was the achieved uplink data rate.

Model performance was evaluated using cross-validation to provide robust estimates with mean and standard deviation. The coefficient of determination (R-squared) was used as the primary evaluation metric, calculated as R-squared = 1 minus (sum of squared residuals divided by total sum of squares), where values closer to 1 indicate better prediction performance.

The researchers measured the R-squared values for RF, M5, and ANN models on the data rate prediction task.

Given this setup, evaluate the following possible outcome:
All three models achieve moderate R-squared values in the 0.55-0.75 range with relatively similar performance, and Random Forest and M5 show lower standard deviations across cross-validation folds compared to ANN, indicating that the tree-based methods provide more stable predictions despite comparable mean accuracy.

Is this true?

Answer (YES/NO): NO